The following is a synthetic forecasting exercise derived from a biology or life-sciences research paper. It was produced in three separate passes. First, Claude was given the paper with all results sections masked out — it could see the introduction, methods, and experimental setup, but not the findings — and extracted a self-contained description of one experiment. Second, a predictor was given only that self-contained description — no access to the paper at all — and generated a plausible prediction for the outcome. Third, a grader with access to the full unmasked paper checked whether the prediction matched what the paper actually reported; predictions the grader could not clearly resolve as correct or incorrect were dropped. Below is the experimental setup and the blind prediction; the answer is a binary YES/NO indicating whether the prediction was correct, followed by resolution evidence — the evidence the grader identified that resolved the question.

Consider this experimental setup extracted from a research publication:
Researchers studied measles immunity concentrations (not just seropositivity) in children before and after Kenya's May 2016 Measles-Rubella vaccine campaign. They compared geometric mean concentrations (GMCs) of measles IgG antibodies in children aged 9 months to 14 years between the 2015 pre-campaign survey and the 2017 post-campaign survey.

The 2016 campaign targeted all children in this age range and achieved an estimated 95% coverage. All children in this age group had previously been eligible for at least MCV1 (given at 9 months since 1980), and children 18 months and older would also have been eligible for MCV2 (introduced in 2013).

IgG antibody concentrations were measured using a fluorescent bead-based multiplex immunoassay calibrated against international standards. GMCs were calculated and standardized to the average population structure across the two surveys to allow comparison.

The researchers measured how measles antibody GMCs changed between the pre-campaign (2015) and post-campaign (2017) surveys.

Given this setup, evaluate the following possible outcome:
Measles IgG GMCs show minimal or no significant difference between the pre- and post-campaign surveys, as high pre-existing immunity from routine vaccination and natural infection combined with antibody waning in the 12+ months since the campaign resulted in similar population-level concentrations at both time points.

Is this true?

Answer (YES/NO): NO